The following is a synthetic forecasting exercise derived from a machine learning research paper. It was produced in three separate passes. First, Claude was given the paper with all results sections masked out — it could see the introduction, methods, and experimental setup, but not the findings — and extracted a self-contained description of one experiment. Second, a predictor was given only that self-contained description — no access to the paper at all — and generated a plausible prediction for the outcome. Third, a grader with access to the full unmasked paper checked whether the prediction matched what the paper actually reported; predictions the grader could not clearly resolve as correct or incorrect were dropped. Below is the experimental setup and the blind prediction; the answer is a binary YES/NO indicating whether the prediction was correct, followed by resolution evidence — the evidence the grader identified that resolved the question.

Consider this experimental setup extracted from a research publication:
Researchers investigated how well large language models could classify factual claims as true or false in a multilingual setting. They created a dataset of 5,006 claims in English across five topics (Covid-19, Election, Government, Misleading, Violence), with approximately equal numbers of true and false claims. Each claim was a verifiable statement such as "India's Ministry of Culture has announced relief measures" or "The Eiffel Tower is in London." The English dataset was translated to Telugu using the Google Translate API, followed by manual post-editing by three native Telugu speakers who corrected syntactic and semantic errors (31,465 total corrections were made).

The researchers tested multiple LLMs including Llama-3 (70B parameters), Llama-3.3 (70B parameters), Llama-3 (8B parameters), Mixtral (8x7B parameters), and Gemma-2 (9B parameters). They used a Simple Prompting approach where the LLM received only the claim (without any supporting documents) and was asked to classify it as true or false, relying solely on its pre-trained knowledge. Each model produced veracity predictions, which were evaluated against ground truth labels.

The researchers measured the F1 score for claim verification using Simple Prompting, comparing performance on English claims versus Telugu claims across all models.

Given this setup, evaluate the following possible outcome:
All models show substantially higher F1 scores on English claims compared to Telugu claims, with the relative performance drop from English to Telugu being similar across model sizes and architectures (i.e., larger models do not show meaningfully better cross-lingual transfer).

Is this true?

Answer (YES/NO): NO